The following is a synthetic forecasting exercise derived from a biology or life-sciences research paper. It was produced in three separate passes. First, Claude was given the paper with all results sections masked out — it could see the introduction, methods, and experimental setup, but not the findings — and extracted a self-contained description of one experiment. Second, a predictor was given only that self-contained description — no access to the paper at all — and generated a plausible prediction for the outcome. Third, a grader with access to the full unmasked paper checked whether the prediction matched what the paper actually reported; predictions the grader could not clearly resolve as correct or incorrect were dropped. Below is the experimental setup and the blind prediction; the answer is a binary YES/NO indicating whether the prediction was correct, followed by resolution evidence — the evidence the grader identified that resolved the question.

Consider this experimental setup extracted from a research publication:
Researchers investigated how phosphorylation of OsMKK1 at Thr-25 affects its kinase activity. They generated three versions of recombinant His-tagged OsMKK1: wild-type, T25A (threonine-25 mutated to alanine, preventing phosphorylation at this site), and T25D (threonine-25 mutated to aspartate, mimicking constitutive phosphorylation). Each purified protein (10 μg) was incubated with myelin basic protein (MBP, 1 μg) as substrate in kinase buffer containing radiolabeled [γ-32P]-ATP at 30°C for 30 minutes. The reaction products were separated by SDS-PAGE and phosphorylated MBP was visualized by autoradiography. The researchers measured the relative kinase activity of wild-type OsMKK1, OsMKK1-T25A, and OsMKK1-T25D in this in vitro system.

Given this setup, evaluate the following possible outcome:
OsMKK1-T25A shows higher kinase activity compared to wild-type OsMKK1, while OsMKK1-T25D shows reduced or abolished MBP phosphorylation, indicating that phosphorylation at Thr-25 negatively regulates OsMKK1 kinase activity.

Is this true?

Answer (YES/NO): NO